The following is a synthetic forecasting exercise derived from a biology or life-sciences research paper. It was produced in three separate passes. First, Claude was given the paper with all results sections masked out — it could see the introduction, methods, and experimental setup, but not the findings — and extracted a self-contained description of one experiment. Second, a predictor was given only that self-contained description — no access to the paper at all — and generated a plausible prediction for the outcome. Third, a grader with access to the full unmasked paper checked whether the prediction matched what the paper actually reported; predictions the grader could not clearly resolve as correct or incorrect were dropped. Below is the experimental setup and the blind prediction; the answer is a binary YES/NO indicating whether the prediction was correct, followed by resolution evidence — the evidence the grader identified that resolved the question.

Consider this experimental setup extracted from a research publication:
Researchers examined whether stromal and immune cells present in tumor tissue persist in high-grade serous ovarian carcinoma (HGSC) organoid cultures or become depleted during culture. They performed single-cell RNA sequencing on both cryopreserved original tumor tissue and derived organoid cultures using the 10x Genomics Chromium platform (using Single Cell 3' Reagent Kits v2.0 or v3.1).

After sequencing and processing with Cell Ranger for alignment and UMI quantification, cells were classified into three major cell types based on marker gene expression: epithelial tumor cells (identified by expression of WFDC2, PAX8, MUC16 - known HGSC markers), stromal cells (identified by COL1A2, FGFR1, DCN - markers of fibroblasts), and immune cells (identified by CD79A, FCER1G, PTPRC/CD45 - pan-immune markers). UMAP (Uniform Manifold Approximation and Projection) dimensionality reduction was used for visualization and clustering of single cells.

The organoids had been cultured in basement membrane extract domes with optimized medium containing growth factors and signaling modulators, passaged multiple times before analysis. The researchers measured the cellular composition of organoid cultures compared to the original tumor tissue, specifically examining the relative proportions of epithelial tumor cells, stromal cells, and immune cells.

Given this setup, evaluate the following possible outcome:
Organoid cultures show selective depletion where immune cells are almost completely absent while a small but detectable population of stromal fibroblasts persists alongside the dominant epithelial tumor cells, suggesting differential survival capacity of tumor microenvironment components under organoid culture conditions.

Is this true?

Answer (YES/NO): NO